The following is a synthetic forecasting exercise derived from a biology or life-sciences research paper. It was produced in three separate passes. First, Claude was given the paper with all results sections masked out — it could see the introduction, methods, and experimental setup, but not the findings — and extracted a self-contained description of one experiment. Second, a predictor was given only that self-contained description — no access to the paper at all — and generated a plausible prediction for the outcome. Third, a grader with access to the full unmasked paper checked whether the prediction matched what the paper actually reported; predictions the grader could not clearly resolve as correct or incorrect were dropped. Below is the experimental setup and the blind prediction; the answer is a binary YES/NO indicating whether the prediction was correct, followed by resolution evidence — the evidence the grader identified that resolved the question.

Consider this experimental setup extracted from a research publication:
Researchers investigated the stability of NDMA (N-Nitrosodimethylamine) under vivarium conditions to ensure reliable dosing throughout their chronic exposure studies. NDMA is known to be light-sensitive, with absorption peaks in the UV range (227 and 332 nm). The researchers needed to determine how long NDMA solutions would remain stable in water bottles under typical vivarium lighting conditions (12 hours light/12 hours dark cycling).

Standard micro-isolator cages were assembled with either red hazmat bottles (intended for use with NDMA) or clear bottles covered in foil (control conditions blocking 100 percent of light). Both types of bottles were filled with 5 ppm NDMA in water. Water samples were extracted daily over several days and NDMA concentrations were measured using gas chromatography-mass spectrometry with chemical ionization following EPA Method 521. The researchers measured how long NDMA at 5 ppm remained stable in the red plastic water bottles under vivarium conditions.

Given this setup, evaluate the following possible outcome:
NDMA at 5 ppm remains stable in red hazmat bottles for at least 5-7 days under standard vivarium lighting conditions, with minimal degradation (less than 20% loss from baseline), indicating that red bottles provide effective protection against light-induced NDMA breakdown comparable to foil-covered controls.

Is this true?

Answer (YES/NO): NO